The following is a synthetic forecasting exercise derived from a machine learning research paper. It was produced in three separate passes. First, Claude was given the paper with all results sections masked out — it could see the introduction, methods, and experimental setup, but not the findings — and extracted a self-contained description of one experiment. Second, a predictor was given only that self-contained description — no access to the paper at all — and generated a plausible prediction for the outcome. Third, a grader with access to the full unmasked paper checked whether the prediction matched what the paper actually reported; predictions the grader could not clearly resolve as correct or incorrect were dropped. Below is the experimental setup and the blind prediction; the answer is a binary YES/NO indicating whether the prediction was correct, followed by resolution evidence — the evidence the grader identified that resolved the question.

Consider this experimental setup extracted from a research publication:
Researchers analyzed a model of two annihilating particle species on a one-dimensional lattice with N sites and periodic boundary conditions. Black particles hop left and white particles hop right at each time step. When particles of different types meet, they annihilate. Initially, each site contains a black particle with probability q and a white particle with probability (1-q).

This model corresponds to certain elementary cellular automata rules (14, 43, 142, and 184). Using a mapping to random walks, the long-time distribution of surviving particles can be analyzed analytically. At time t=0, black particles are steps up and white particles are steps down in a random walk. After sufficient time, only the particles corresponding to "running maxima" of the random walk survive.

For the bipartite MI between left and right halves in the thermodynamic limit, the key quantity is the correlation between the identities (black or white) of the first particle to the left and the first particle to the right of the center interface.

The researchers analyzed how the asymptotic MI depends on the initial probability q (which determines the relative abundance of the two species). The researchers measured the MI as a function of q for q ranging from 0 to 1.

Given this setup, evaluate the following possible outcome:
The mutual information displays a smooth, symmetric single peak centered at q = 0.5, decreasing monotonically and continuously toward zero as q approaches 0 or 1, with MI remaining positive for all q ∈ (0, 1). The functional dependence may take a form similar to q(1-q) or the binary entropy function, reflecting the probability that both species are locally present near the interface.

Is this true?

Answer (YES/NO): NO